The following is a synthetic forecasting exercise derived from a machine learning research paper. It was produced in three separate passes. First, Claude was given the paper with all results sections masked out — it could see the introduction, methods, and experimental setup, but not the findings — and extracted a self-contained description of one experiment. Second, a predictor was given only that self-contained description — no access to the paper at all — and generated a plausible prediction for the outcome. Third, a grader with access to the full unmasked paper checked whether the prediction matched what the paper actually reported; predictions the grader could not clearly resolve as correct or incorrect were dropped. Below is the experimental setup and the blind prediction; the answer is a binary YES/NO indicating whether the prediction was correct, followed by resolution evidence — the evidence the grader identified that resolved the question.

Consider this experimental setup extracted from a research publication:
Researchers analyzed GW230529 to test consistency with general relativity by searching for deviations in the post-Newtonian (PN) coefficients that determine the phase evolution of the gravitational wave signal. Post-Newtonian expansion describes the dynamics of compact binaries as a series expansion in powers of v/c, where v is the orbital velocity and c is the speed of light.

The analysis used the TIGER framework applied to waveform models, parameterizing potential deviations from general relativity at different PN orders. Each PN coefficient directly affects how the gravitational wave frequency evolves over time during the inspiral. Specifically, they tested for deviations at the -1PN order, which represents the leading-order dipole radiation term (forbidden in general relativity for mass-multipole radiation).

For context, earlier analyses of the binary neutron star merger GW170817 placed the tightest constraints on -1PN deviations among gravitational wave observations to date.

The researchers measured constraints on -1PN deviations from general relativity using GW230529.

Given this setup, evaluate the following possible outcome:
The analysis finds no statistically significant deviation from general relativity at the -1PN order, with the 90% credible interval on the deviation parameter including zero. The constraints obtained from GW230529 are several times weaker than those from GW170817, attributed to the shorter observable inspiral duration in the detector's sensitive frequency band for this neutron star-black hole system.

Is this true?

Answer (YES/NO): NO